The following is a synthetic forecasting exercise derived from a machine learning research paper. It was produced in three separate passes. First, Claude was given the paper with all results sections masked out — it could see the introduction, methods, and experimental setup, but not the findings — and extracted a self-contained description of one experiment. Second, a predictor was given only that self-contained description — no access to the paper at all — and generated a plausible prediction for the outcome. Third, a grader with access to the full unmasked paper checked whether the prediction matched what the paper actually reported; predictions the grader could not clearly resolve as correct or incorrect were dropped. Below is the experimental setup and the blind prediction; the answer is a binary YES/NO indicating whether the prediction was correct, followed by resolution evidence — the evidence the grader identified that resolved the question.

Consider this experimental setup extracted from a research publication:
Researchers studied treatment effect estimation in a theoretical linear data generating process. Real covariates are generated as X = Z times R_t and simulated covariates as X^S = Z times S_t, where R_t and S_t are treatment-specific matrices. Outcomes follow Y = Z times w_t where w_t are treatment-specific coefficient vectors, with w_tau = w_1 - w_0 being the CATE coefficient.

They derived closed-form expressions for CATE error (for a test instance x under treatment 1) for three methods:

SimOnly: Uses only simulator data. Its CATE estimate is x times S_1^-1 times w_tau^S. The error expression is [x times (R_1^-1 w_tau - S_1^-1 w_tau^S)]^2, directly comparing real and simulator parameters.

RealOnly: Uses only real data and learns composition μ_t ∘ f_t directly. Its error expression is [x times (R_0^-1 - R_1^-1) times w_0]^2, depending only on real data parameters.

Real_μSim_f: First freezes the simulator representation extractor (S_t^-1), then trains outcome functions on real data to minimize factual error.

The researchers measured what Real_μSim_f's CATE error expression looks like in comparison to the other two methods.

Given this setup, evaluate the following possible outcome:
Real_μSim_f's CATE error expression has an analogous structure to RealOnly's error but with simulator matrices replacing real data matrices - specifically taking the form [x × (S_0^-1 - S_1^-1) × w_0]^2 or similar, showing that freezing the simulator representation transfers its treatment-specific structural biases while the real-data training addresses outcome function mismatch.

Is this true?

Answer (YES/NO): NO